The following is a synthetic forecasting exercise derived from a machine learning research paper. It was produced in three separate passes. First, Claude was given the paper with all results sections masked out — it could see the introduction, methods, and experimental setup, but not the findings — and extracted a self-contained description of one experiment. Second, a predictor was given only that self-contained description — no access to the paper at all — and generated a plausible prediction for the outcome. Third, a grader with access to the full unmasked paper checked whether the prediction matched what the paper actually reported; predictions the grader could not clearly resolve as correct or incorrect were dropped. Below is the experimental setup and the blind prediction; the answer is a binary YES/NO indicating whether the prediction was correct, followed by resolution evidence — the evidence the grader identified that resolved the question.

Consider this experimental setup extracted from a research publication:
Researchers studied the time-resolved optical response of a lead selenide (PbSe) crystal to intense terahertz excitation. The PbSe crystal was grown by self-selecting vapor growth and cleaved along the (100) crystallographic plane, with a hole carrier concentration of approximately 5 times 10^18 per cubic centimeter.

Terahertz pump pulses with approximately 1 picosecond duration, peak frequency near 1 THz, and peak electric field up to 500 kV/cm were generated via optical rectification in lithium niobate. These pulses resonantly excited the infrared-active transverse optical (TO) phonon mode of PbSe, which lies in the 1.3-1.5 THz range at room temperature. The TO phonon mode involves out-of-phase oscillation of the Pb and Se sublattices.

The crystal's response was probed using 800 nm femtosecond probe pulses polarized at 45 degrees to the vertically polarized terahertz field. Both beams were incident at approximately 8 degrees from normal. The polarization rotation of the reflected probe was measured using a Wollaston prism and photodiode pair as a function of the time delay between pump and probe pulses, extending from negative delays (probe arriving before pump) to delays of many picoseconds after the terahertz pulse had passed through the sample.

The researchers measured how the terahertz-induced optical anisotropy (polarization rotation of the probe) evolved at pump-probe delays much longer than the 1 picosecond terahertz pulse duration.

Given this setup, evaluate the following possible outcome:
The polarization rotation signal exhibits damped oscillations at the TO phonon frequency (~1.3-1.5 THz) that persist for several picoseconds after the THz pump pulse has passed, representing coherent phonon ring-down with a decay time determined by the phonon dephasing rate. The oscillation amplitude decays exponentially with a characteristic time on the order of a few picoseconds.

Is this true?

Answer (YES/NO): NO